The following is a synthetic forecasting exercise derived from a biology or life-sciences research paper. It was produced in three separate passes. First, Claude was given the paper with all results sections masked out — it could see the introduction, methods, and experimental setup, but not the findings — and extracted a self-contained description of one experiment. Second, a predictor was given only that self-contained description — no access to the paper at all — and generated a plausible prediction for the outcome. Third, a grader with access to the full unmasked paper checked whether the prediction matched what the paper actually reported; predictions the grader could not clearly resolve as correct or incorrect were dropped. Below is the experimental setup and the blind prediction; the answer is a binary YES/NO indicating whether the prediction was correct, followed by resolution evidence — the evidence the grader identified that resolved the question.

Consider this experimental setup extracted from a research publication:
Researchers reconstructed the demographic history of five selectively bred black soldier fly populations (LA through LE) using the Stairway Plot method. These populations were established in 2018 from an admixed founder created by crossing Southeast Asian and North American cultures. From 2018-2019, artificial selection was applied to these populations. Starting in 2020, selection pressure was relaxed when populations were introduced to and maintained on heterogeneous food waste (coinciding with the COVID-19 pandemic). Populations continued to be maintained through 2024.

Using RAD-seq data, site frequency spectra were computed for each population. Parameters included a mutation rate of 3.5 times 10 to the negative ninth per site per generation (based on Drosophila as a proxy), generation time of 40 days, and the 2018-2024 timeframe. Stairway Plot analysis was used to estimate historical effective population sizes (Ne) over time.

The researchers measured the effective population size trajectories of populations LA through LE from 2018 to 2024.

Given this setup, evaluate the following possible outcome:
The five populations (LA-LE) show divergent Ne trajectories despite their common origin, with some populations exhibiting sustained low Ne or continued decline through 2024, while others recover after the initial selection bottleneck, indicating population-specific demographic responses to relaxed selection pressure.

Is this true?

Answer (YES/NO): NO